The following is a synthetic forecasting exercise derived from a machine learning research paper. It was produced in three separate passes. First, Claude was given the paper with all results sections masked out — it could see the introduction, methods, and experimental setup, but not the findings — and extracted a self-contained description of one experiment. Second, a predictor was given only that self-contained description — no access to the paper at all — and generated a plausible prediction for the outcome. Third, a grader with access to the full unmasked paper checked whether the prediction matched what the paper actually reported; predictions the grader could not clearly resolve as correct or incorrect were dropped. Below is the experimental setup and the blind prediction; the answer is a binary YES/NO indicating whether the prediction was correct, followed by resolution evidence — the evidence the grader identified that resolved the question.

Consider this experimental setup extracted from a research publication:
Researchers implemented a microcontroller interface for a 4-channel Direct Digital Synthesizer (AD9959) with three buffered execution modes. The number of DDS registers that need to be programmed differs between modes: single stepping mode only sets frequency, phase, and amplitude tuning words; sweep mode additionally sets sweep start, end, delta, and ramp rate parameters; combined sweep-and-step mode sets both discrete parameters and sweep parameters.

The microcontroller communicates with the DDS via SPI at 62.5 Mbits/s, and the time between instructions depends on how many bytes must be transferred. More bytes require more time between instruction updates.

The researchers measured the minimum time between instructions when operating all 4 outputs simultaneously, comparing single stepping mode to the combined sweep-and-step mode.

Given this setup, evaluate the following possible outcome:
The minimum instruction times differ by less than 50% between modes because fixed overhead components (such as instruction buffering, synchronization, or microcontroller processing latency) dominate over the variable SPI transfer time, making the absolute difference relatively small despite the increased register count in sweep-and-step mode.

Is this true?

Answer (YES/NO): NO